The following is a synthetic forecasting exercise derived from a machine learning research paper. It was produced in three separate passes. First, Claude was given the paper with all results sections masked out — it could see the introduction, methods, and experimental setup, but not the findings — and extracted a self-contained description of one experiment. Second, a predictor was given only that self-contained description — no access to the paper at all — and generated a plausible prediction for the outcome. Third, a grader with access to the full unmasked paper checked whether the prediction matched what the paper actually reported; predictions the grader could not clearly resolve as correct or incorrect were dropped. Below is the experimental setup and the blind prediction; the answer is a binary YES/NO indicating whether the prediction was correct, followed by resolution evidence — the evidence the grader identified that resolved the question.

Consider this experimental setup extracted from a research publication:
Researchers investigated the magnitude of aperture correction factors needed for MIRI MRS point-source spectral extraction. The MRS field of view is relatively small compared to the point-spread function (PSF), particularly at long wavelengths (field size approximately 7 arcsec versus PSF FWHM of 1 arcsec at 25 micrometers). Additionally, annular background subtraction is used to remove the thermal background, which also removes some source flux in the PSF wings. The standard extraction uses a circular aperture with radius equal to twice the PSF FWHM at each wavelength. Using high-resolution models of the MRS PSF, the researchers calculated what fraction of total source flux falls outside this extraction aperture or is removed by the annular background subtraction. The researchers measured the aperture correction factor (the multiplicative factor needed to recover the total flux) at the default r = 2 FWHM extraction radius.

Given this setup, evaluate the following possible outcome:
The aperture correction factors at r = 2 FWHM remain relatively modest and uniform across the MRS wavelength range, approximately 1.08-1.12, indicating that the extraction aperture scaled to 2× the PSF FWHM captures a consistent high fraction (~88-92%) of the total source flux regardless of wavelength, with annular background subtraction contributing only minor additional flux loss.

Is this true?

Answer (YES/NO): NO